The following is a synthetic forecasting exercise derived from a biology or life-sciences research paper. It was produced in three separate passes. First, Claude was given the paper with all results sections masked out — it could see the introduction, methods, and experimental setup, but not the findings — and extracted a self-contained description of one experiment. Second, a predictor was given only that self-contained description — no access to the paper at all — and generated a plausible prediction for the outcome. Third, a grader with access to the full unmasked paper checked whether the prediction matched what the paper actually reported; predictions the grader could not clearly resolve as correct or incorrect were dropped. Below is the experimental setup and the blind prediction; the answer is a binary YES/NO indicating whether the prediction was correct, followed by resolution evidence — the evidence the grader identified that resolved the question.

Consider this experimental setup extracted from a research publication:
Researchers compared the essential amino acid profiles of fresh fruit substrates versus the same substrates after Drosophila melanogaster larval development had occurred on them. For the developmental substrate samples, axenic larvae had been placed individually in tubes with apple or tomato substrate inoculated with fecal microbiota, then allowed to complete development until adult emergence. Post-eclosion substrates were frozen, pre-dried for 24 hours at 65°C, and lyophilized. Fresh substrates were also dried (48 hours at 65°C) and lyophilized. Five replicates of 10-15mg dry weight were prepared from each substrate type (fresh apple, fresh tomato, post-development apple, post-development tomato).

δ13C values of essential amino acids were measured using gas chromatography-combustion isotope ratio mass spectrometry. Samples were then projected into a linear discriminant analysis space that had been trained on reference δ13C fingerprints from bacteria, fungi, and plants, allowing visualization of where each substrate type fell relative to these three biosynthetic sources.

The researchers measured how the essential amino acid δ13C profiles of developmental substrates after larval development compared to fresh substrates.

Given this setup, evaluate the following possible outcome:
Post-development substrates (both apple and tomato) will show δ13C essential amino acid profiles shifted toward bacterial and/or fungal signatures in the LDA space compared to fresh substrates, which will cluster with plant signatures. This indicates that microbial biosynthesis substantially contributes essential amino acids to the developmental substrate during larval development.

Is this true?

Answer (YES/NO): YES